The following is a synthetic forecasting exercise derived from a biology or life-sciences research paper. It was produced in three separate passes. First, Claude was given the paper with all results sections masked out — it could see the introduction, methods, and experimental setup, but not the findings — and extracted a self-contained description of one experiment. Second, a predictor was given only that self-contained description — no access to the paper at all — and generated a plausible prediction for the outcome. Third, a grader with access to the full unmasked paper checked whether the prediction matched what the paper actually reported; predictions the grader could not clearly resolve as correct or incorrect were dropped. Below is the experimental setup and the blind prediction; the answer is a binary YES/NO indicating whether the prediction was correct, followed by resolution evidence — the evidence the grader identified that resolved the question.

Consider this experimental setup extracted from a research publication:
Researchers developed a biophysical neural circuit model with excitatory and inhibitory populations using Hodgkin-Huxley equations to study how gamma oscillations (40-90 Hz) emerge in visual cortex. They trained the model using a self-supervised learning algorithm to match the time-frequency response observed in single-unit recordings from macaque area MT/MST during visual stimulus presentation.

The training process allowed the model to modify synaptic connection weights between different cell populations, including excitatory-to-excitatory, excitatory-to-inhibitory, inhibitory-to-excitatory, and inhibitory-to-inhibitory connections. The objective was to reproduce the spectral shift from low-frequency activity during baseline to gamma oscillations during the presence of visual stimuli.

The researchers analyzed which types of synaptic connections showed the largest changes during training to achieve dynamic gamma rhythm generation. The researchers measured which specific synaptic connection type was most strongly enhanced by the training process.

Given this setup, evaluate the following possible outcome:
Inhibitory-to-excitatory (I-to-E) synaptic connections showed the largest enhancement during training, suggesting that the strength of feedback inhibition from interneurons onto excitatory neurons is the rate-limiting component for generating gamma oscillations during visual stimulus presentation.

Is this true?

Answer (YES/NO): NO